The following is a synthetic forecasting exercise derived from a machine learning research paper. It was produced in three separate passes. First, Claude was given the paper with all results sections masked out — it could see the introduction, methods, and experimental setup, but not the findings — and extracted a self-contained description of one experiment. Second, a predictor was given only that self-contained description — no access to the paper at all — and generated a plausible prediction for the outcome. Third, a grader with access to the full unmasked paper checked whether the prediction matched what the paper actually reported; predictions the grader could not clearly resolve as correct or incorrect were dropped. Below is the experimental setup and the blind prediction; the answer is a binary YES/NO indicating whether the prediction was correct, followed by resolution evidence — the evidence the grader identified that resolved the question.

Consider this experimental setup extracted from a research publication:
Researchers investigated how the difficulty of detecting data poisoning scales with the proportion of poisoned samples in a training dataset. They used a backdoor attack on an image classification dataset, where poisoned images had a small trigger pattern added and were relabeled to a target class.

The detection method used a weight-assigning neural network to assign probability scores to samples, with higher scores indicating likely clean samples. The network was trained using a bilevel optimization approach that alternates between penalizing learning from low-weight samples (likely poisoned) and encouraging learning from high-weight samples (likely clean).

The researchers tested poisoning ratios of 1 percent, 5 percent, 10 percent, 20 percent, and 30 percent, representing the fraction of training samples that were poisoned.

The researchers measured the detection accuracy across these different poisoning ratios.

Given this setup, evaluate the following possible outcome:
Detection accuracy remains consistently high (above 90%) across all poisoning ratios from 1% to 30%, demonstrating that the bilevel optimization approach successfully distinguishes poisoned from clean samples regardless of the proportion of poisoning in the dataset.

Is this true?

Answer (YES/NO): YES